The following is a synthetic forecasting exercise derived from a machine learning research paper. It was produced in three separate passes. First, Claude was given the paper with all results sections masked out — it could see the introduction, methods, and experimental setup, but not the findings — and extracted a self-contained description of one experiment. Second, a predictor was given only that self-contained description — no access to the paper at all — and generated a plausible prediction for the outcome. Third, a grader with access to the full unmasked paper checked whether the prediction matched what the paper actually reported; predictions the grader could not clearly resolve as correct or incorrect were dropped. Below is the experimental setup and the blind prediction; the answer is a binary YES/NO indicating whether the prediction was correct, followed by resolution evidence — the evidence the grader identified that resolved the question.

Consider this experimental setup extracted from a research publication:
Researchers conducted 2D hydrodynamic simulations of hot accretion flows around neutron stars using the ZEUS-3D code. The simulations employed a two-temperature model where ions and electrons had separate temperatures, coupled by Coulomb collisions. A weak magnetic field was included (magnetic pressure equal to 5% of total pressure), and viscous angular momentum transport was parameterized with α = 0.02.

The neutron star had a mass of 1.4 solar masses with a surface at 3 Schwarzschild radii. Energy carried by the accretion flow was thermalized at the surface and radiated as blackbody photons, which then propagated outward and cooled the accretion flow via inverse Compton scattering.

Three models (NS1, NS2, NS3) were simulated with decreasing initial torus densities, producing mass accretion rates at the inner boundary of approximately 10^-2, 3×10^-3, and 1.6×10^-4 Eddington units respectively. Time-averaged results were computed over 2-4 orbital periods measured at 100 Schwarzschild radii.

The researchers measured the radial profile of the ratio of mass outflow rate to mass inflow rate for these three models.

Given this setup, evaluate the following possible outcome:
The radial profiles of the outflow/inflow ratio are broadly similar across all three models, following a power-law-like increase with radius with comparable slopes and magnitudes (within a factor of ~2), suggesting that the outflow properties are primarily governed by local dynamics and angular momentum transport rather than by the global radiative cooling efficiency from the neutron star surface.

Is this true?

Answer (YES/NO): NO